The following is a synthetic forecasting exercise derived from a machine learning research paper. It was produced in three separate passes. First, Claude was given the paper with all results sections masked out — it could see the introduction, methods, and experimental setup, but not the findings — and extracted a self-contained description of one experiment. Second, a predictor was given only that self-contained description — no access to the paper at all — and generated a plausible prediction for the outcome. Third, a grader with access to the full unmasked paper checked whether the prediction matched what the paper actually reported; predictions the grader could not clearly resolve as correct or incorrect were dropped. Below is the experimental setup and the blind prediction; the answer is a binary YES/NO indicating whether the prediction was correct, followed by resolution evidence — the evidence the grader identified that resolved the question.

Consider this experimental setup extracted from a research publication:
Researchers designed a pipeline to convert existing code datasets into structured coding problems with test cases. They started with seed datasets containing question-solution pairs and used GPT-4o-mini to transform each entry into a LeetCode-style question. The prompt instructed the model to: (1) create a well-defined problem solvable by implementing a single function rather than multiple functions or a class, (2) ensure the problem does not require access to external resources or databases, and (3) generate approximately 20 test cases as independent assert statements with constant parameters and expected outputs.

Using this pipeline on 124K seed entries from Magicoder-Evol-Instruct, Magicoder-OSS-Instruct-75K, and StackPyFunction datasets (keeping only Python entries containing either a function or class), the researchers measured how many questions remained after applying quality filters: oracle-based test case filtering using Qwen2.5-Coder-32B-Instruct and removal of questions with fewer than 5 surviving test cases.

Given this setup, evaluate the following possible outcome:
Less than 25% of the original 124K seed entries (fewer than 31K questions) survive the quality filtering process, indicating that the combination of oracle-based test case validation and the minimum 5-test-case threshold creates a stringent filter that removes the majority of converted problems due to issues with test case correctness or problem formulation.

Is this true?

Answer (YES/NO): NO